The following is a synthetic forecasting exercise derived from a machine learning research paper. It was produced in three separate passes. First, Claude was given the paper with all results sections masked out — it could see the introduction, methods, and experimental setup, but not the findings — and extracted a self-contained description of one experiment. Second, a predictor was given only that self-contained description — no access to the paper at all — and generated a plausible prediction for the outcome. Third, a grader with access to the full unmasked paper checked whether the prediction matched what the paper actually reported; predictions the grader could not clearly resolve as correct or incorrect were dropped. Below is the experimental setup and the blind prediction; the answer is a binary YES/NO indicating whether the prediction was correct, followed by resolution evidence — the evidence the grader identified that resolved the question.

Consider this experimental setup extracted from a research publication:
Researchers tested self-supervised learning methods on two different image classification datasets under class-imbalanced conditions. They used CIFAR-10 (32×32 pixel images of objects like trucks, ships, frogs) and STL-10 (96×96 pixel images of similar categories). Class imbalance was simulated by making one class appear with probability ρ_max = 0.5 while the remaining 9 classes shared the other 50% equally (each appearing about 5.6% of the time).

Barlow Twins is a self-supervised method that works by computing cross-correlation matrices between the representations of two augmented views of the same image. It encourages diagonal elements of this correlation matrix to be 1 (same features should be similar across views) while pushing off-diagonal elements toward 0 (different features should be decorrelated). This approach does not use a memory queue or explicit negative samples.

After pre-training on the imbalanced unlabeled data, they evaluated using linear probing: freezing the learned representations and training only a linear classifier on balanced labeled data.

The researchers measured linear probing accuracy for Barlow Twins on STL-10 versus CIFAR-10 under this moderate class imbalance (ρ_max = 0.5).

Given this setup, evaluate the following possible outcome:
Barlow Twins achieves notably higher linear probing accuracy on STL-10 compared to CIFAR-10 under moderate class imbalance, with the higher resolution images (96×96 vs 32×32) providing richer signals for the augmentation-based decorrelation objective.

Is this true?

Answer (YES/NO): YES